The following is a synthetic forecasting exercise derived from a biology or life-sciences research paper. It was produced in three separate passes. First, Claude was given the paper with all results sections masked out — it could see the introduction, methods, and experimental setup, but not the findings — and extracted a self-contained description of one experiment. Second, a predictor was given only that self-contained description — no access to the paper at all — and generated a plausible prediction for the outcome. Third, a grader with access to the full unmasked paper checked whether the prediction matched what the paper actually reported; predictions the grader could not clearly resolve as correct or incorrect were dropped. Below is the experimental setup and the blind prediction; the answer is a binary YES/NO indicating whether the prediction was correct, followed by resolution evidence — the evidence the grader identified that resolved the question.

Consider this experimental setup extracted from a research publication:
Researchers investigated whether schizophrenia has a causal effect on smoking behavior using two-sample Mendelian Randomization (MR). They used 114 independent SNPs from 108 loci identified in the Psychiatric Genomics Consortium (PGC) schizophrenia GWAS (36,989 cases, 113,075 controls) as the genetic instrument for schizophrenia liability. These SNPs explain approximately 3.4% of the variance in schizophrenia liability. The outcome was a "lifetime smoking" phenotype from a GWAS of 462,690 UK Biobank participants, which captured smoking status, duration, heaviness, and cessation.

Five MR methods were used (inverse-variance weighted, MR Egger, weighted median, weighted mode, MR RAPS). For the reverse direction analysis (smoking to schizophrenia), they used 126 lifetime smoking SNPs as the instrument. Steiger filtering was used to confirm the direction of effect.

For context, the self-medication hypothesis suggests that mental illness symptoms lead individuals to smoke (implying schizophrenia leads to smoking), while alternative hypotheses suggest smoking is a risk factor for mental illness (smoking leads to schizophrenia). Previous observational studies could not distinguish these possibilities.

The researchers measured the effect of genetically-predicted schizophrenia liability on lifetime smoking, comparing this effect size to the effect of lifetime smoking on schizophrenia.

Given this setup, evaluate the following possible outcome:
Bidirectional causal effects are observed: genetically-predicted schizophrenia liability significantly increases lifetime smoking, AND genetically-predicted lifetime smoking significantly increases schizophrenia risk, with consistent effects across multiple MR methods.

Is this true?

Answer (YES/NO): YES